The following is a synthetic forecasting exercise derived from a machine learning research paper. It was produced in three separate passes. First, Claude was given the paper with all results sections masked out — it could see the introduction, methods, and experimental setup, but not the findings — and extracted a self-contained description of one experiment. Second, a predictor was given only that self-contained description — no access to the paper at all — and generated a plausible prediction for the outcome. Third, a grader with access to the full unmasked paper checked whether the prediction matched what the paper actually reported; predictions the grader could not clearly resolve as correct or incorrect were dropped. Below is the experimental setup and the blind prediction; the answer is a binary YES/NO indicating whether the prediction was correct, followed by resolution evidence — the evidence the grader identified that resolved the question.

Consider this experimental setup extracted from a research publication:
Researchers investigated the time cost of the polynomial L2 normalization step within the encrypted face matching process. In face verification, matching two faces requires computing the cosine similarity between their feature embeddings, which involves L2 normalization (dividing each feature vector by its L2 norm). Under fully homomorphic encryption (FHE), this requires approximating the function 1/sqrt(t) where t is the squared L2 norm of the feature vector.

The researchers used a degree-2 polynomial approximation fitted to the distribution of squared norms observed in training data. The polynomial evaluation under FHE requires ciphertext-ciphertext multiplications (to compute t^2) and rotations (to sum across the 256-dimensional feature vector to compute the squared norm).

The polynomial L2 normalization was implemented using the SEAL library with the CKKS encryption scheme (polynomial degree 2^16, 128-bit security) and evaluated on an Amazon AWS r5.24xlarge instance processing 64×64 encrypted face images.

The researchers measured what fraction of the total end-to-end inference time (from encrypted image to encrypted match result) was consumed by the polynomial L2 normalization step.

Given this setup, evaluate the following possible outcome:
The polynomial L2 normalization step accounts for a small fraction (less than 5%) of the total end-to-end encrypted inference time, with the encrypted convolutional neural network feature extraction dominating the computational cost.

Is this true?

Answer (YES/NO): YES